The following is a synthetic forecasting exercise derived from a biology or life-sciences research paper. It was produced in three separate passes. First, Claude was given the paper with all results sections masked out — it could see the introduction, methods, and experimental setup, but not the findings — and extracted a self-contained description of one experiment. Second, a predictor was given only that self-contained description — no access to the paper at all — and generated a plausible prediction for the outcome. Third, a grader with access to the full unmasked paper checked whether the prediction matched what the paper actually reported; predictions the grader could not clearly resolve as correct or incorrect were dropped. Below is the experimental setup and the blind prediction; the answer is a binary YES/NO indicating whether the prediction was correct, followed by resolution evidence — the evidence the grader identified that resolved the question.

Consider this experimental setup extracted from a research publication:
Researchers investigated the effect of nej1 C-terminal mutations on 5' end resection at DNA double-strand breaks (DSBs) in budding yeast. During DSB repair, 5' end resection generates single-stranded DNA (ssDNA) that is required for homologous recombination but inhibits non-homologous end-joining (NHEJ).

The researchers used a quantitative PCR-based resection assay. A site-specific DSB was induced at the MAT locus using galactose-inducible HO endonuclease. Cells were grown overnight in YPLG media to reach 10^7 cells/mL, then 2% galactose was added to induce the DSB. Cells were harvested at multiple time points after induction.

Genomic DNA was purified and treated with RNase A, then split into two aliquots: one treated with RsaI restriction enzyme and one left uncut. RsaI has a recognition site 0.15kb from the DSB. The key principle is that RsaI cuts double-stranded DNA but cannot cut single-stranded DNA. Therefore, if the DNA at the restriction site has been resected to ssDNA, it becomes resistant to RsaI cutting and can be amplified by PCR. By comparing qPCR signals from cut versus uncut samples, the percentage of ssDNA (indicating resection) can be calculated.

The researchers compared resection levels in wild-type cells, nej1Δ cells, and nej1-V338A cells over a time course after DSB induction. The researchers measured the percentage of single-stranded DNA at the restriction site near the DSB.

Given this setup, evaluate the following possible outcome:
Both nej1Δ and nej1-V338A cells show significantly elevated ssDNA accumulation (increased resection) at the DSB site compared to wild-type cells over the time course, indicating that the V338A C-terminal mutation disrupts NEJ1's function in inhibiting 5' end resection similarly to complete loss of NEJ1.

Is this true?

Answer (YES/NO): YES